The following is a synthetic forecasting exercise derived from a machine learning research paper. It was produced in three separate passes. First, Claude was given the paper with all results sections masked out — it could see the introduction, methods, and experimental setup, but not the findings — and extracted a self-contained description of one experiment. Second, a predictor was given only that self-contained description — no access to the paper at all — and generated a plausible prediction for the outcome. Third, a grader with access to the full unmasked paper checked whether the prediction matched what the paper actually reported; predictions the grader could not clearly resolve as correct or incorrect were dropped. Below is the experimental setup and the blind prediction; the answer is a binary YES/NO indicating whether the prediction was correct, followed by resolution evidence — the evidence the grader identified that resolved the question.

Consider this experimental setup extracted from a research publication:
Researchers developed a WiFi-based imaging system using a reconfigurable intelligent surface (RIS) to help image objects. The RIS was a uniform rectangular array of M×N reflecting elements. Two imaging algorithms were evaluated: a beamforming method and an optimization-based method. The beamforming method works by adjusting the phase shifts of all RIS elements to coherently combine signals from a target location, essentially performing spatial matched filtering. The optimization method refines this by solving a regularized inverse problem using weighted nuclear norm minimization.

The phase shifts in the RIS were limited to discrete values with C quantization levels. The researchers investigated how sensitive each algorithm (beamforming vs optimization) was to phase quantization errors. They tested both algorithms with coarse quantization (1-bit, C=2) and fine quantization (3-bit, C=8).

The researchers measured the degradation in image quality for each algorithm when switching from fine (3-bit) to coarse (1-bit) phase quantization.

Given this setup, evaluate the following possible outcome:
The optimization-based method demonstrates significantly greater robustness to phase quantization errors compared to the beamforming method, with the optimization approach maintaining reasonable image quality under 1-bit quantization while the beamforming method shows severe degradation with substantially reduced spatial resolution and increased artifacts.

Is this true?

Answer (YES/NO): NO